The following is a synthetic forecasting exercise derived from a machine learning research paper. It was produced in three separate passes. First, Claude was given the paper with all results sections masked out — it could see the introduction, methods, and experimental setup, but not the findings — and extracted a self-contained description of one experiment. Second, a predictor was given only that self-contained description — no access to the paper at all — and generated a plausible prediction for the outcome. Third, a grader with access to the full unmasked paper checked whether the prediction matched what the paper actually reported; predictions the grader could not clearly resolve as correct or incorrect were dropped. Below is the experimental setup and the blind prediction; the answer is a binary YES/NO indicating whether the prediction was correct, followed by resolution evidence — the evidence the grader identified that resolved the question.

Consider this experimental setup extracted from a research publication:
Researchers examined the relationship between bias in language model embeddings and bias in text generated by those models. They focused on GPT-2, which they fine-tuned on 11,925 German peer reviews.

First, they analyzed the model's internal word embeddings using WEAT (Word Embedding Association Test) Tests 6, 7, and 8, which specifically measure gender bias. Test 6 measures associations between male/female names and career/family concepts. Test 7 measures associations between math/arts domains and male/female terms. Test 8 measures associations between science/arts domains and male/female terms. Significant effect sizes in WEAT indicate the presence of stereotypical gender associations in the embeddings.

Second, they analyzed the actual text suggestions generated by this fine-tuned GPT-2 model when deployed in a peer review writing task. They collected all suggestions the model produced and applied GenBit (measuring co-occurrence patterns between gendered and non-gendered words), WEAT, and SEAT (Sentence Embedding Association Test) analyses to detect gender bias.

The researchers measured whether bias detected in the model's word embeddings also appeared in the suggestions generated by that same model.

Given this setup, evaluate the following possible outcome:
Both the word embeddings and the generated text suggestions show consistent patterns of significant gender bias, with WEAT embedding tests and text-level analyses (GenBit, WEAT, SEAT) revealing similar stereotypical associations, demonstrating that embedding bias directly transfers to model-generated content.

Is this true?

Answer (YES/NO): NO